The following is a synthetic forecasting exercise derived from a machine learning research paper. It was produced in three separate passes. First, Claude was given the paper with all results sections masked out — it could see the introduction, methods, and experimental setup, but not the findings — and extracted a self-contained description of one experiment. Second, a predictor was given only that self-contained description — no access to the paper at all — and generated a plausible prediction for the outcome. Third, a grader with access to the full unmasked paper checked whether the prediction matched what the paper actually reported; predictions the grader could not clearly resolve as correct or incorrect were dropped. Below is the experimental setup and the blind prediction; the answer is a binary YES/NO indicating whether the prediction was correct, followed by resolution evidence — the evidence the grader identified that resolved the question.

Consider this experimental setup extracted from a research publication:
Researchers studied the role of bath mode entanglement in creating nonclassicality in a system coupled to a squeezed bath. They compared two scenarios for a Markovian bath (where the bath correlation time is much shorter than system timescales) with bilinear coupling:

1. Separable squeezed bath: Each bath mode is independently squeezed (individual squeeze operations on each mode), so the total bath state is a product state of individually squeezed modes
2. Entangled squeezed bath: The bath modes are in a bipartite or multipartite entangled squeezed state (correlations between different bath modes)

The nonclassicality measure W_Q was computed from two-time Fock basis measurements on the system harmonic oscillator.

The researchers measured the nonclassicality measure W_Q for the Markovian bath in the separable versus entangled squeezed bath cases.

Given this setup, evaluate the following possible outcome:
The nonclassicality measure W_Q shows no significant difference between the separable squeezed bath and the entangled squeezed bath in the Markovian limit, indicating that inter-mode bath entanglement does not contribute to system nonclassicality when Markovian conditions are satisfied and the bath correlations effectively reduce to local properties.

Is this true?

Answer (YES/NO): NO